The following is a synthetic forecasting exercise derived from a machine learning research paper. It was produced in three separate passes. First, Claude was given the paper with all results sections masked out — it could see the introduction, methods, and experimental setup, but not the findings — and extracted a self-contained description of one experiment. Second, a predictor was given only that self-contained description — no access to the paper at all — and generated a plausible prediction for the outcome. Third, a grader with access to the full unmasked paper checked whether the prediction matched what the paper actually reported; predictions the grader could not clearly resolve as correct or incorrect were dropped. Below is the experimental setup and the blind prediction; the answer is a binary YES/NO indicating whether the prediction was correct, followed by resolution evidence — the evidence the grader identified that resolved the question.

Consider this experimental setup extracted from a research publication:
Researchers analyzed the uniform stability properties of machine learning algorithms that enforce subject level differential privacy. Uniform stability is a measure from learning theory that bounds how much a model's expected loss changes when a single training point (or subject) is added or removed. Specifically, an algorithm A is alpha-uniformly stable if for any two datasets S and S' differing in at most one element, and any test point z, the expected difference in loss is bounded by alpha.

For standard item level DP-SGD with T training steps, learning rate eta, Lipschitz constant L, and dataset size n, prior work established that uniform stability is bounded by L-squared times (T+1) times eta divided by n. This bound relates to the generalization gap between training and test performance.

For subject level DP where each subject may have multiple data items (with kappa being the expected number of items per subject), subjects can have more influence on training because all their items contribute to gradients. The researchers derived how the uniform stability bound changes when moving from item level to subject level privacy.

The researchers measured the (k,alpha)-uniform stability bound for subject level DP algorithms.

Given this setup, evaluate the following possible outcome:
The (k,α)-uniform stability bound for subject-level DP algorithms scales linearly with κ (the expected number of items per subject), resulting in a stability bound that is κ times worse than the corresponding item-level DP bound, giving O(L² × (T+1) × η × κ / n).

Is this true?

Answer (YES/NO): YES